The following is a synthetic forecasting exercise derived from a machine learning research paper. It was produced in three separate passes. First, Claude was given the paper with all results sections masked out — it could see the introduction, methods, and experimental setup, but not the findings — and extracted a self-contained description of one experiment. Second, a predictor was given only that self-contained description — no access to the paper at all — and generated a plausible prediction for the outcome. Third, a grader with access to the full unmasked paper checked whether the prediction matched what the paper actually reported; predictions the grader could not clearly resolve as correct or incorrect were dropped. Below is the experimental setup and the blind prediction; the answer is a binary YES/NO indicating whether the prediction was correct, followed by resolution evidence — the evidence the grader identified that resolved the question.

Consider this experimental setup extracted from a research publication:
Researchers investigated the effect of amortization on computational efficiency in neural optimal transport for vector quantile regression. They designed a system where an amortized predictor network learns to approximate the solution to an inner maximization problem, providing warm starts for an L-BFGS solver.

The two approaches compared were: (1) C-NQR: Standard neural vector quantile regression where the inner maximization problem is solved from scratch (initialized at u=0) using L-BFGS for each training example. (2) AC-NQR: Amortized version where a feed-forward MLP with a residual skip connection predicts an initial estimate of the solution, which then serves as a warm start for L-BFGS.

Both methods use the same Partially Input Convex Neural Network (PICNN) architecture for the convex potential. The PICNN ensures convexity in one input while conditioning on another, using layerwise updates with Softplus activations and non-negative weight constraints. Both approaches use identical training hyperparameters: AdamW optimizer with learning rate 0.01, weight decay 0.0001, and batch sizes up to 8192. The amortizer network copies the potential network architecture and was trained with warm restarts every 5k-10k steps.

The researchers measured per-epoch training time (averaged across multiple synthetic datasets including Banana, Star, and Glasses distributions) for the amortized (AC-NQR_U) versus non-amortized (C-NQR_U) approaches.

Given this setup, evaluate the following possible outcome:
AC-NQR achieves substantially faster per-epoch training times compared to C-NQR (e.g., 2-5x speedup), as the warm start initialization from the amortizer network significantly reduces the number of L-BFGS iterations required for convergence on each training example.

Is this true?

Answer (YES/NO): NO